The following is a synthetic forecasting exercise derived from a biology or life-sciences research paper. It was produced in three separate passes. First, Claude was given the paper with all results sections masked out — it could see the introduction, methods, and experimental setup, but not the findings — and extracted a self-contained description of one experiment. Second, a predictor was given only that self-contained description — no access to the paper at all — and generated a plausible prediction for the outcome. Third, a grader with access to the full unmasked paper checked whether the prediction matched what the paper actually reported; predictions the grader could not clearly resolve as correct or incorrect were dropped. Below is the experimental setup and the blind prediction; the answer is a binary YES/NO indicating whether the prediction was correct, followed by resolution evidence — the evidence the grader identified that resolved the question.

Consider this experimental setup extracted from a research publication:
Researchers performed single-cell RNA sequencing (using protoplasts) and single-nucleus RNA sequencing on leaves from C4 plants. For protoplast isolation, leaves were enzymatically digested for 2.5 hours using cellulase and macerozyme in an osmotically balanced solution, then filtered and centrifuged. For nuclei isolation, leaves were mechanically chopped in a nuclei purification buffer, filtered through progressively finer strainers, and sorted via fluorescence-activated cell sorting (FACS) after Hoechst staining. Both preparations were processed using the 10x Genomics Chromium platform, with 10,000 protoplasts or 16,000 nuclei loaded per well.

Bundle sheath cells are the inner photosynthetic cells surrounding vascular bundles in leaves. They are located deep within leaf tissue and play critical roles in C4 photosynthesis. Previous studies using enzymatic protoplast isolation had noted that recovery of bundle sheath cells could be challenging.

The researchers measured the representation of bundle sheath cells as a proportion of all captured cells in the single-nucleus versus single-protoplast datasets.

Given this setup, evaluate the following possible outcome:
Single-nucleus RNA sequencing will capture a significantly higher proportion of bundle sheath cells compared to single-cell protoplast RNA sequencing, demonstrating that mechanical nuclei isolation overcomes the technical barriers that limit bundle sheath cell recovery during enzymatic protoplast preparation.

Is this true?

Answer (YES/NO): YES